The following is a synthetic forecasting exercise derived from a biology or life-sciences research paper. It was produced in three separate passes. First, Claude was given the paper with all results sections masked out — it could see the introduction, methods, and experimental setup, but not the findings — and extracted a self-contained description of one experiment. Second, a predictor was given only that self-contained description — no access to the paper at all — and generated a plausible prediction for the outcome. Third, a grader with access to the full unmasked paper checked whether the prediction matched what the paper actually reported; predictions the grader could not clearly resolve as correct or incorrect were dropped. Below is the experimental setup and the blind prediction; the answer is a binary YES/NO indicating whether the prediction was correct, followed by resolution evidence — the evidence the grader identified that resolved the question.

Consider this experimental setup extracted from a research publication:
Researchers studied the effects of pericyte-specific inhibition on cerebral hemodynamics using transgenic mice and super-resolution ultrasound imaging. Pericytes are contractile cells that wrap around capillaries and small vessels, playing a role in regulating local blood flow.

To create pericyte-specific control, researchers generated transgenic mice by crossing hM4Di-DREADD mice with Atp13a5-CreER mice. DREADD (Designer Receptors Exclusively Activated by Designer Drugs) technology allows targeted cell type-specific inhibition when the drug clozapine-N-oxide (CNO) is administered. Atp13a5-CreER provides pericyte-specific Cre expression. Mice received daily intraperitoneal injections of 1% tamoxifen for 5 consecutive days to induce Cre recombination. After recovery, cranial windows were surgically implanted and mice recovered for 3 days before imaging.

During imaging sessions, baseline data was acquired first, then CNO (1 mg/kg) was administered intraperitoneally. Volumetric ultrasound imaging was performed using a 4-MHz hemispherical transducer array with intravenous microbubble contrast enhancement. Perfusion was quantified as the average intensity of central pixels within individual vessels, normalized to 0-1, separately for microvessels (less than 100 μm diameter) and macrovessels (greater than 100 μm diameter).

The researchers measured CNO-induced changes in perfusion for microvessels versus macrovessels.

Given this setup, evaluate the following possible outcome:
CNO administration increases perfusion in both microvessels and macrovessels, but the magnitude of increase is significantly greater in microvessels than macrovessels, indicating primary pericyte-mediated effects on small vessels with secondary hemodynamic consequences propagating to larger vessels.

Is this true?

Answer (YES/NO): NO